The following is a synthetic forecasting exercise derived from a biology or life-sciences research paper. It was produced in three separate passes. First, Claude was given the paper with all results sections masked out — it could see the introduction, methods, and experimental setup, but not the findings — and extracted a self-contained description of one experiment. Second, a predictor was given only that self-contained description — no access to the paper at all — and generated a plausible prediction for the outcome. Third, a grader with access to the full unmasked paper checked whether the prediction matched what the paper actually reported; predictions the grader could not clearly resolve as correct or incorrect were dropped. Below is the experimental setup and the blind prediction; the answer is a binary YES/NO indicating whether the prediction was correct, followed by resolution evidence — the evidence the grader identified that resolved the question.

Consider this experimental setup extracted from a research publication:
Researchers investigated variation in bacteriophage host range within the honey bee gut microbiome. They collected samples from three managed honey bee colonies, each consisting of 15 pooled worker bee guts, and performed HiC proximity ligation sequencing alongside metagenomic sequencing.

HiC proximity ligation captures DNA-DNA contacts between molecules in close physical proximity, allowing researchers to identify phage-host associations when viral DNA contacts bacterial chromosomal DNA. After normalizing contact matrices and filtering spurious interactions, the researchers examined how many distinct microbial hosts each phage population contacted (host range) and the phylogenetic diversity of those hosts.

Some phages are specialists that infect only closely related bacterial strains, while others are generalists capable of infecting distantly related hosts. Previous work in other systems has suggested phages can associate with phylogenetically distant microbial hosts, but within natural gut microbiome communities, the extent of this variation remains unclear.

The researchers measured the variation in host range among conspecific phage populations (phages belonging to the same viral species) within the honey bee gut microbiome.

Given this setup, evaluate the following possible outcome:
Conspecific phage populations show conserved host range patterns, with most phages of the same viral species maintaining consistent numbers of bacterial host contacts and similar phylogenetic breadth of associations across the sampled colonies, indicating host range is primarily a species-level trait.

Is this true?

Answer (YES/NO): NO